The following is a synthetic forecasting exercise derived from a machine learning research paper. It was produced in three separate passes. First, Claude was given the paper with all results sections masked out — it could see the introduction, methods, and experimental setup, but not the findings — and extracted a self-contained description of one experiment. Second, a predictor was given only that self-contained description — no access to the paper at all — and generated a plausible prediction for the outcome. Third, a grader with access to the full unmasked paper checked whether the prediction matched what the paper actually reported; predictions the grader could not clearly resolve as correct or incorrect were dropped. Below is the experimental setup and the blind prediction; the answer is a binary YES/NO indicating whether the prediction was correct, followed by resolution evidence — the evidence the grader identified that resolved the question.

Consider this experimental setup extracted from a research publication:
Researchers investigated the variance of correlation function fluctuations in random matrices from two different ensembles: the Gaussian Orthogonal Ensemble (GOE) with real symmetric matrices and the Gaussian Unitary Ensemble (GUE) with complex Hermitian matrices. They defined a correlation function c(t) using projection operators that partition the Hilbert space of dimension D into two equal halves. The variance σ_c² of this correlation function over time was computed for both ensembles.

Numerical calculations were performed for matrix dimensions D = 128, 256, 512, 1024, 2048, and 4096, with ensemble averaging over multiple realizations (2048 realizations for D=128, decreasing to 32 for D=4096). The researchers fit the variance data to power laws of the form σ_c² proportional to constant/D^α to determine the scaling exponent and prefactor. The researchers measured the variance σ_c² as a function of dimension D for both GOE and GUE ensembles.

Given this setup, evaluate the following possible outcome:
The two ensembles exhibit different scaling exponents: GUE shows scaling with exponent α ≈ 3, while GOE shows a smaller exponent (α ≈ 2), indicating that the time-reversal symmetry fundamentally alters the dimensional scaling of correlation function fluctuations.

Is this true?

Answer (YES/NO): NO